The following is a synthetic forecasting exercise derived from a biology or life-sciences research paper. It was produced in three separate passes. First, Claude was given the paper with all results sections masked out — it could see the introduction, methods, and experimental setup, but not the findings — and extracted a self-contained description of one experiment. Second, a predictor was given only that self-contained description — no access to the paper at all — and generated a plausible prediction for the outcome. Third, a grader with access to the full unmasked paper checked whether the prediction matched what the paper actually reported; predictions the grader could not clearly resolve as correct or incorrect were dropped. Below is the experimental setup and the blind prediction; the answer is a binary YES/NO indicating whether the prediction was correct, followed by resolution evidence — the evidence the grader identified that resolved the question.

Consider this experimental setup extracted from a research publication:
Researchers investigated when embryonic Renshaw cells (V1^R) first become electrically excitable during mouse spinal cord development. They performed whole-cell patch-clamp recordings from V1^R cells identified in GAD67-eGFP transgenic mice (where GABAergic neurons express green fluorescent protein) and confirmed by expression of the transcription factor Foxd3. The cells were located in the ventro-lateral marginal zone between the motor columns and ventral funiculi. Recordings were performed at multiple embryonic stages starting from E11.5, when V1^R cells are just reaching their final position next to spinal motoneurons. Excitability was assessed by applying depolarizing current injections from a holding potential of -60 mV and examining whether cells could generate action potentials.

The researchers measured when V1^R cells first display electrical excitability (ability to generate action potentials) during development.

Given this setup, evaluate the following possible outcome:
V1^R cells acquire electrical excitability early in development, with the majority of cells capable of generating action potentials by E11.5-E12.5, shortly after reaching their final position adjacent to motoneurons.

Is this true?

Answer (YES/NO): YES